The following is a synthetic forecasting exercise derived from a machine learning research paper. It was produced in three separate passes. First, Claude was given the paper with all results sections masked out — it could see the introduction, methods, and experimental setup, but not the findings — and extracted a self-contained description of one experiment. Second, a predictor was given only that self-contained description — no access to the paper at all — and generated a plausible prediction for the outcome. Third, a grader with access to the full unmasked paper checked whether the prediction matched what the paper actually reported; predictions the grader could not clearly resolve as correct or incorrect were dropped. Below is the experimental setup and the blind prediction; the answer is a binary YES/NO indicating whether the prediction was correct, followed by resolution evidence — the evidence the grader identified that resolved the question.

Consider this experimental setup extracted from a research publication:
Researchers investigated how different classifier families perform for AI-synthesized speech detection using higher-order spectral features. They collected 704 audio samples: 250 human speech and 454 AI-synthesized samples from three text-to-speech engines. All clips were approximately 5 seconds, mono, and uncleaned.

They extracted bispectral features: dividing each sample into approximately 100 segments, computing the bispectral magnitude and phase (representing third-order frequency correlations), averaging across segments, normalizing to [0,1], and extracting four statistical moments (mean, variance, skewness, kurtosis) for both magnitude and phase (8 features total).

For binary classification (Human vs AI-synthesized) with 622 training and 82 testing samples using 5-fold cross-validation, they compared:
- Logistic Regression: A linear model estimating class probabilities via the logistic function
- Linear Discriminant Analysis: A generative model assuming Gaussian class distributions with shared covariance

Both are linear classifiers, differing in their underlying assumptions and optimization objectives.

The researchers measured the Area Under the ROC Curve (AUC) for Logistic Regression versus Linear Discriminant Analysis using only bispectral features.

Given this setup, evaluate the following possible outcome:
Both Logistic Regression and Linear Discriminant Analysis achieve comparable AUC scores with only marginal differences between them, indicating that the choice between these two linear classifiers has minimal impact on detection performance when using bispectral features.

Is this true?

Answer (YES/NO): YES